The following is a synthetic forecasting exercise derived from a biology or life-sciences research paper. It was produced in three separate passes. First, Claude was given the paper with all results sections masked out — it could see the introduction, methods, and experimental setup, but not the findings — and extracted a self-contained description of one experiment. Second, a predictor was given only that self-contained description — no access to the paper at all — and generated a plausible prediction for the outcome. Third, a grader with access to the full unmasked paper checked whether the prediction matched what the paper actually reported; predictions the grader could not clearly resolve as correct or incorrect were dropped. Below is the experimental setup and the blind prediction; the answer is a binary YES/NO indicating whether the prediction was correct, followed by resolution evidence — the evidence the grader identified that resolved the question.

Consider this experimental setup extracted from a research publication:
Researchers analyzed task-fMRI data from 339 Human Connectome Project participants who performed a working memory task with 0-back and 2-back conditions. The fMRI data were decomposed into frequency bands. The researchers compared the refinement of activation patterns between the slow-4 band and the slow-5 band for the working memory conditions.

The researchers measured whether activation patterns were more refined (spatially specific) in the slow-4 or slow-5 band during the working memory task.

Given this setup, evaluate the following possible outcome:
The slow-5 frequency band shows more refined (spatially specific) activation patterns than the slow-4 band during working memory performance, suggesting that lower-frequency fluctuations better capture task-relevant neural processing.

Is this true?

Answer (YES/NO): NO